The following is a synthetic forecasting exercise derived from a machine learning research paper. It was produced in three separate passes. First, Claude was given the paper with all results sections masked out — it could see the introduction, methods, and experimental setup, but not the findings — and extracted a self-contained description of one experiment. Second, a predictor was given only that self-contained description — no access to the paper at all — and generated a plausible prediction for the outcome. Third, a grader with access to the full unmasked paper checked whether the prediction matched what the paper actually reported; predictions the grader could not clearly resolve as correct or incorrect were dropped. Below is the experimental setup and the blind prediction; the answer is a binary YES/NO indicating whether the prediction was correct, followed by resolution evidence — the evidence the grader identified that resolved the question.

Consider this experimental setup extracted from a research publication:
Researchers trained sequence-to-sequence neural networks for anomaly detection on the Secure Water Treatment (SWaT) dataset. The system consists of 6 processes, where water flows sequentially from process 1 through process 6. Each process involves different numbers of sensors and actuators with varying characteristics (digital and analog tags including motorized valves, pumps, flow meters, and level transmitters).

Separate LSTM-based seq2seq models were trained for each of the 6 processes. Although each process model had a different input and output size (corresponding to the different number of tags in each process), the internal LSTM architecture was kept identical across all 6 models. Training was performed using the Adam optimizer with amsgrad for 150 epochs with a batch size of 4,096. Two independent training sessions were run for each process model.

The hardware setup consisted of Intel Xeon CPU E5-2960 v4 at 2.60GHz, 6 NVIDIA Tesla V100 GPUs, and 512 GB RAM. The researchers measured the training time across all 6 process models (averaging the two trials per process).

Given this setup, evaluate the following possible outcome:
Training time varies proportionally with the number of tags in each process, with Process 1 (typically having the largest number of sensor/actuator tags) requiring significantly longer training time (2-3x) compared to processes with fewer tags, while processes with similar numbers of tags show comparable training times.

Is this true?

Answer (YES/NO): NO